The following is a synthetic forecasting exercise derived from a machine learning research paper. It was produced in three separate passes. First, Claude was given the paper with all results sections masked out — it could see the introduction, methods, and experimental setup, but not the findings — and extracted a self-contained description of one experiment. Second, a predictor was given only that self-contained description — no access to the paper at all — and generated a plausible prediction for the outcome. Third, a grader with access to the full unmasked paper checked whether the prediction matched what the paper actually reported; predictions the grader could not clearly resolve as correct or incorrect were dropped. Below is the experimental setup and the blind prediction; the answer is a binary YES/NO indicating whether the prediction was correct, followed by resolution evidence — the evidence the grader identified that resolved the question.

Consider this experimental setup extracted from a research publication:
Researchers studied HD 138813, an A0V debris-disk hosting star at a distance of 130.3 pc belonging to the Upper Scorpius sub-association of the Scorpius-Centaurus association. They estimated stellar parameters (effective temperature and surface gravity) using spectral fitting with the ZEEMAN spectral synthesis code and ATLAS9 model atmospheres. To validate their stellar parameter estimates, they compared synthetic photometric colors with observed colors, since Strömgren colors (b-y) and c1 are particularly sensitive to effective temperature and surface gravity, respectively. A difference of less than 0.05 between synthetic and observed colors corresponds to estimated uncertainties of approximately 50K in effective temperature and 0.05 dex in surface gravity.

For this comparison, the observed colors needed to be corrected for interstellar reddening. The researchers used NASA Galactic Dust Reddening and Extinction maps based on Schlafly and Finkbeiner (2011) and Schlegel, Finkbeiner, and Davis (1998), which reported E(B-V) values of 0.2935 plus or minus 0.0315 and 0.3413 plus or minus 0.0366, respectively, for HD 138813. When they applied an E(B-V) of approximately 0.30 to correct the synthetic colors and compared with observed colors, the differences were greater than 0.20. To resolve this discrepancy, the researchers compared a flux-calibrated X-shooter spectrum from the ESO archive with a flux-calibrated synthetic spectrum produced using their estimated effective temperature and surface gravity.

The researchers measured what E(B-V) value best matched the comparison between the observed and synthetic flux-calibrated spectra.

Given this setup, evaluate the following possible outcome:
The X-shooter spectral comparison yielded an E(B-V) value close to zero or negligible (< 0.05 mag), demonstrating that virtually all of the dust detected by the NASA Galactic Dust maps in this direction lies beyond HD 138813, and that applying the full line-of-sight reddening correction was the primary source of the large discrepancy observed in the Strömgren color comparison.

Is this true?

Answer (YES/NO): YES